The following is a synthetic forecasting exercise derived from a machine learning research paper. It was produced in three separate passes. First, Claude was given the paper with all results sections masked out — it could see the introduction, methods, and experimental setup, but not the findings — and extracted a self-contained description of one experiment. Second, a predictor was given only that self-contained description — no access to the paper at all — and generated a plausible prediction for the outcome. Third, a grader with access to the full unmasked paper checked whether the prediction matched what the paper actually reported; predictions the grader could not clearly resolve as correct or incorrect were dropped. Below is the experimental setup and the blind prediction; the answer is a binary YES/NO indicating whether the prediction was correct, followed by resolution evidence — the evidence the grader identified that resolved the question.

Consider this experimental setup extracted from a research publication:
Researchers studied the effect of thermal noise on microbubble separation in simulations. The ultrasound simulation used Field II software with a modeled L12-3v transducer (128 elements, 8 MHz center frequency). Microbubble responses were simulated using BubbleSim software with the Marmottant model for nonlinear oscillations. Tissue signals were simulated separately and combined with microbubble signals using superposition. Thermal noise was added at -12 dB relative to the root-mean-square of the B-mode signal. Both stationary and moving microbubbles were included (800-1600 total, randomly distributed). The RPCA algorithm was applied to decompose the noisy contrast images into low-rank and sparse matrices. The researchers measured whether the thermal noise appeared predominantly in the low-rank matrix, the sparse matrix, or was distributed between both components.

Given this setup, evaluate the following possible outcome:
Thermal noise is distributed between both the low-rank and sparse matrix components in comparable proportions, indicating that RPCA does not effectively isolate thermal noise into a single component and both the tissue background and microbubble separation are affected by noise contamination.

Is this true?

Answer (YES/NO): NO